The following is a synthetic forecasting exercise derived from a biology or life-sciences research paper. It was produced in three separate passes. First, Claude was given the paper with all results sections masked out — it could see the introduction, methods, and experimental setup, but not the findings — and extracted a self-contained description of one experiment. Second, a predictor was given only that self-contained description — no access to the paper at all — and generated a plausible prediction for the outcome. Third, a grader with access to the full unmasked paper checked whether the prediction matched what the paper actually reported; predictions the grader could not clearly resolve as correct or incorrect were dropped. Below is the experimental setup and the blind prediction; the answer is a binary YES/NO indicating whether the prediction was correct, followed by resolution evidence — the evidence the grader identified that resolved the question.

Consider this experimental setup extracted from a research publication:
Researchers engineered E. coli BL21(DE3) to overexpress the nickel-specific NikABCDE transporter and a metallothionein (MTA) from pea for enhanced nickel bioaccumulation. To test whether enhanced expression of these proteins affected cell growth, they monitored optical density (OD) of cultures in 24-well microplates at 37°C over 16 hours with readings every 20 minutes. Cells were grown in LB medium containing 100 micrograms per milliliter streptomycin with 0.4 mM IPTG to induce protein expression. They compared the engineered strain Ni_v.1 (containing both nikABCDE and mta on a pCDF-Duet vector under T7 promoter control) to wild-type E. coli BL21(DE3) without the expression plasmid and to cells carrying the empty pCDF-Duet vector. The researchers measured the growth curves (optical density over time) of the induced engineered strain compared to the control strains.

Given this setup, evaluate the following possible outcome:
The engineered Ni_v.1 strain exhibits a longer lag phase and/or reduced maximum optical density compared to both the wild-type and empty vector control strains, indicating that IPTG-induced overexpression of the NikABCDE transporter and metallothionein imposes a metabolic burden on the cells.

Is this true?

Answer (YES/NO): YES